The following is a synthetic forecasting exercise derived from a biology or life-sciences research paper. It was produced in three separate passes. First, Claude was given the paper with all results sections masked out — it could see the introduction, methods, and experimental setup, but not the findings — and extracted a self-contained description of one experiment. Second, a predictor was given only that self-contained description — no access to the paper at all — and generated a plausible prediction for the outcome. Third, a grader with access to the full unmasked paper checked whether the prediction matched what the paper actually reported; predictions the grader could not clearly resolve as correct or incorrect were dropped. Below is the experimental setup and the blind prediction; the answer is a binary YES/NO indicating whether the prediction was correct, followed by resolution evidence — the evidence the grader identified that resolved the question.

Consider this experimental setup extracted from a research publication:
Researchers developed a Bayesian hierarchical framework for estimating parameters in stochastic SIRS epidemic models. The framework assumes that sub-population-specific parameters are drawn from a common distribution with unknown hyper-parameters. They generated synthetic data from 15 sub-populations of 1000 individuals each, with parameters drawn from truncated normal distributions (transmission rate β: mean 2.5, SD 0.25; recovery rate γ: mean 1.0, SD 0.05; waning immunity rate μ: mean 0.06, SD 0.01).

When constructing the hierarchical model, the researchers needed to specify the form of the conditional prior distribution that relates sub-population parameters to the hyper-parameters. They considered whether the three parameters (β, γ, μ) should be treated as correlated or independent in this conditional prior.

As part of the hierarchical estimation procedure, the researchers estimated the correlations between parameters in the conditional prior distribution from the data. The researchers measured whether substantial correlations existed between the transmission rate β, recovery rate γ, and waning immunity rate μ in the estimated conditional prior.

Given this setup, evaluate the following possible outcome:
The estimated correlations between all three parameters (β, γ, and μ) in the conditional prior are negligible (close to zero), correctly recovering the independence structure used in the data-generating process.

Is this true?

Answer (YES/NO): YES